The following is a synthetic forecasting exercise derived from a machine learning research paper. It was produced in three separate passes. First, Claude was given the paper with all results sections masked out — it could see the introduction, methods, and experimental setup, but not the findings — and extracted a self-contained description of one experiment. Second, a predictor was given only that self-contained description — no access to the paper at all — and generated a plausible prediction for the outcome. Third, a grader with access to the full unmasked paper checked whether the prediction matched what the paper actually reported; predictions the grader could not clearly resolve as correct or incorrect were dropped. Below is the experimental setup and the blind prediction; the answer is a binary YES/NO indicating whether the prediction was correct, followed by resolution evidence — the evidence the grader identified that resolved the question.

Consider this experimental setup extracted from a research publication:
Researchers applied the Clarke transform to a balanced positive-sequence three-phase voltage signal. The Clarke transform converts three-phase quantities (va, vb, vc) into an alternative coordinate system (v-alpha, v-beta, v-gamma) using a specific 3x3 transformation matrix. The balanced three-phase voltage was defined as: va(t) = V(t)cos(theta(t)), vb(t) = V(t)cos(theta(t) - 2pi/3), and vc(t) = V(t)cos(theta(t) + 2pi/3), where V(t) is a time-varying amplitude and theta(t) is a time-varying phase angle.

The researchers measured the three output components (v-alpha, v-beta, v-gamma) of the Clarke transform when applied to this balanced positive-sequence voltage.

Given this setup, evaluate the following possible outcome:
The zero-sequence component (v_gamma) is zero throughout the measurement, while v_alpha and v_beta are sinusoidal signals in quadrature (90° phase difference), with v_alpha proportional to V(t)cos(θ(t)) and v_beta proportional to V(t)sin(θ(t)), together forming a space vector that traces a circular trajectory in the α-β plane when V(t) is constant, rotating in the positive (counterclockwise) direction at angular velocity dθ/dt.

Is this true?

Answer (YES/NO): YES